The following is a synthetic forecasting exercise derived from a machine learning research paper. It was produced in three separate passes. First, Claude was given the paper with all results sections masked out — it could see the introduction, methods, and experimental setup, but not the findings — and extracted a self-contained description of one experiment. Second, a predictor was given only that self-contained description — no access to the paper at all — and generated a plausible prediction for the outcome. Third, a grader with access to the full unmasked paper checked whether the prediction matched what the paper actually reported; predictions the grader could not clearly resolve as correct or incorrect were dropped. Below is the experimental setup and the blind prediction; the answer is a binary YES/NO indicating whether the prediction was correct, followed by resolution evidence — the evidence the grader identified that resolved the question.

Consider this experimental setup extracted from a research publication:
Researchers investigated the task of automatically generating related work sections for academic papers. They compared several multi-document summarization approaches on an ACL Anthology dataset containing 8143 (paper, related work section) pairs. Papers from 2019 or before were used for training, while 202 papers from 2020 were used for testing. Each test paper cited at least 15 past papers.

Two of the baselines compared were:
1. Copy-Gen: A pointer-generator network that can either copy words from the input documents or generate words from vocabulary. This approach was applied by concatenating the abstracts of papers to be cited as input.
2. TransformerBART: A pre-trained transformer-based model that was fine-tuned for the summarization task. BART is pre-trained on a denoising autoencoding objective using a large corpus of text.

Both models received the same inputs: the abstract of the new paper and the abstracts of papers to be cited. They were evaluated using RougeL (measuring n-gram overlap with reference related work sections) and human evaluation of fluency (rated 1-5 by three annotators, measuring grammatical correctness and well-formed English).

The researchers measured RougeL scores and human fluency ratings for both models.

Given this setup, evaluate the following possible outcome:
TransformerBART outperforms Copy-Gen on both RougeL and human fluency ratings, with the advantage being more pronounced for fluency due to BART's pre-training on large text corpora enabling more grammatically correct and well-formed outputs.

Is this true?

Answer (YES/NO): NO